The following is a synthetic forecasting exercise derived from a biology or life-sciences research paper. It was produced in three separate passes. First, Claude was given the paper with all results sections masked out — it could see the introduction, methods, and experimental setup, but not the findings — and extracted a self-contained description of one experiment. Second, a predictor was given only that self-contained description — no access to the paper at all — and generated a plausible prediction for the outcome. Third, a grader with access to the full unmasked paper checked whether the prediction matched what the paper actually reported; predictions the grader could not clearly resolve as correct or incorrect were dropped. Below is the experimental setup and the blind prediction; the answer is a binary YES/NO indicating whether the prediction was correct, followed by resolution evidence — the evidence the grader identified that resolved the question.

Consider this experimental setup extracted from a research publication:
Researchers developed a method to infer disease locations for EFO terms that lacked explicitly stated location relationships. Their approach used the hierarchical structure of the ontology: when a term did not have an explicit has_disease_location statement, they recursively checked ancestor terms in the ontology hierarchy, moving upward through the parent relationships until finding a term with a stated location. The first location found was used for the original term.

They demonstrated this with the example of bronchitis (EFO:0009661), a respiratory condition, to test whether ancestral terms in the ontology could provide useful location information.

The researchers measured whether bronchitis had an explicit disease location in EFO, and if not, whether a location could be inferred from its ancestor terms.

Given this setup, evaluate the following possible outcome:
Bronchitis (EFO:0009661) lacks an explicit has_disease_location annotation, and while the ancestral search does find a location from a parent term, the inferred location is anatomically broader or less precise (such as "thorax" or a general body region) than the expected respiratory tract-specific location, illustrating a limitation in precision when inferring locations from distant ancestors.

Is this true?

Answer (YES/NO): NO